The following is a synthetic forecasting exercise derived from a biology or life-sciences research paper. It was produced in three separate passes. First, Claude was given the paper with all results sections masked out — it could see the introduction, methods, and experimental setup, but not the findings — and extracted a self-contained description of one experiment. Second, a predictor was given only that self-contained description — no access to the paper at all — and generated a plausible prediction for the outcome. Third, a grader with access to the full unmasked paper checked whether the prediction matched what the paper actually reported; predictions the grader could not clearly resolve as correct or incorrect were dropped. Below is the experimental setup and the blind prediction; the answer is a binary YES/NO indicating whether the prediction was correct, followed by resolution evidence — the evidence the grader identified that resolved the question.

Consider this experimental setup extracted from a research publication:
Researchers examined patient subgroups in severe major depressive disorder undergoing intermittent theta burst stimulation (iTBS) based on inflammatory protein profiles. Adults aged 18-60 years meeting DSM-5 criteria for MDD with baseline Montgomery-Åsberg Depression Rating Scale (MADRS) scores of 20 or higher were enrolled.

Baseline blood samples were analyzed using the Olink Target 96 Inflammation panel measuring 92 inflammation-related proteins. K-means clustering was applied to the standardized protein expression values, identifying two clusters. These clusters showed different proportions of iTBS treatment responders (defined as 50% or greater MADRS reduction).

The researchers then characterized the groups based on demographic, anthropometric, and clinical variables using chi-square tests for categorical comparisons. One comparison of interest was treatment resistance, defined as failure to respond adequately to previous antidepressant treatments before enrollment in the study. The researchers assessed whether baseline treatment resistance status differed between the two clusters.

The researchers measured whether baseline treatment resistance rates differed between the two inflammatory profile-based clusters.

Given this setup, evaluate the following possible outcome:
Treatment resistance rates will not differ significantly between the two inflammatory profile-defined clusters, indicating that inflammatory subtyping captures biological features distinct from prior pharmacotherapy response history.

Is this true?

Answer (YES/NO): YES